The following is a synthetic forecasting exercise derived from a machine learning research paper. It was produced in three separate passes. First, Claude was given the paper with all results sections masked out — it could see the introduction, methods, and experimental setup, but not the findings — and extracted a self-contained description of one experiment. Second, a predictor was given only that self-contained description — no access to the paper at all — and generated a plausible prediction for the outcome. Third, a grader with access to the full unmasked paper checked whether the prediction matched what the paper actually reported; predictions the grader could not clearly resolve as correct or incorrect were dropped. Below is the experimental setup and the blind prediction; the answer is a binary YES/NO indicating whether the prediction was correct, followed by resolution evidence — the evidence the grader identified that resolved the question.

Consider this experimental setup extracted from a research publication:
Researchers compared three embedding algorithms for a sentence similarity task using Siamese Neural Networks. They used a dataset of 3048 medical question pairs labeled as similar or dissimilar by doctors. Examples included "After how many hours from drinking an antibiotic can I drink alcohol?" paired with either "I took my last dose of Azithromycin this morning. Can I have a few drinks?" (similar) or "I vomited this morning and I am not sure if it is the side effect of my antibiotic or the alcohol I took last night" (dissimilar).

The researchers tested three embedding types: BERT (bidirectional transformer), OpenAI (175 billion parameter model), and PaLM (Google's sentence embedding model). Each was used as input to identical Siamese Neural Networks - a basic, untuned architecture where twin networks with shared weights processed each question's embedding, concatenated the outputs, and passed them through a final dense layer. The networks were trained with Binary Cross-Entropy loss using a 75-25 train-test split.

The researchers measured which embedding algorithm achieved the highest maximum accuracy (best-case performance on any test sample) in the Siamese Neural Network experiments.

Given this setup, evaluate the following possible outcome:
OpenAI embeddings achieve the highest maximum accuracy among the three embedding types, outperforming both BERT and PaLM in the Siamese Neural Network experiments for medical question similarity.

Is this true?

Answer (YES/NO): NO